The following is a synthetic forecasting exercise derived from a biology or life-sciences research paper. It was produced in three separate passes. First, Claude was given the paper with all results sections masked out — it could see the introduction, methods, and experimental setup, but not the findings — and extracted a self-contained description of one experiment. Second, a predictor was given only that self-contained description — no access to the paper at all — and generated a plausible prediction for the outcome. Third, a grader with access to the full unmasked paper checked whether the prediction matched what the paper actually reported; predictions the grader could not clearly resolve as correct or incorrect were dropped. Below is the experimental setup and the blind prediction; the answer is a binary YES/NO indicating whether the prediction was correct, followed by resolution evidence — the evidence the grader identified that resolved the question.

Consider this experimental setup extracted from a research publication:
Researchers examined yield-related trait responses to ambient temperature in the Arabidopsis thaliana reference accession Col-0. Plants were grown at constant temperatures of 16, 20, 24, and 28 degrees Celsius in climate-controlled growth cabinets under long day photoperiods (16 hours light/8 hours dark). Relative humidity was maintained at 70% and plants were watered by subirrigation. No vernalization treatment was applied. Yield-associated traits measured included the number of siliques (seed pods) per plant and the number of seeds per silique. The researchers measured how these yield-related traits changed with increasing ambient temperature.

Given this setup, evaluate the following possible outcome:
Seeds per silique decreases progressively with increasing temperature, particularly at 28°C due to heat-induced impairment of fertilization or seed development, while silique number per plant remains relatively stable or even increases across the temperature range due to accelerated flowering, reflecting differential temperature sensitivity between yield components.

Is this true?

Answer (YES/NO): NO